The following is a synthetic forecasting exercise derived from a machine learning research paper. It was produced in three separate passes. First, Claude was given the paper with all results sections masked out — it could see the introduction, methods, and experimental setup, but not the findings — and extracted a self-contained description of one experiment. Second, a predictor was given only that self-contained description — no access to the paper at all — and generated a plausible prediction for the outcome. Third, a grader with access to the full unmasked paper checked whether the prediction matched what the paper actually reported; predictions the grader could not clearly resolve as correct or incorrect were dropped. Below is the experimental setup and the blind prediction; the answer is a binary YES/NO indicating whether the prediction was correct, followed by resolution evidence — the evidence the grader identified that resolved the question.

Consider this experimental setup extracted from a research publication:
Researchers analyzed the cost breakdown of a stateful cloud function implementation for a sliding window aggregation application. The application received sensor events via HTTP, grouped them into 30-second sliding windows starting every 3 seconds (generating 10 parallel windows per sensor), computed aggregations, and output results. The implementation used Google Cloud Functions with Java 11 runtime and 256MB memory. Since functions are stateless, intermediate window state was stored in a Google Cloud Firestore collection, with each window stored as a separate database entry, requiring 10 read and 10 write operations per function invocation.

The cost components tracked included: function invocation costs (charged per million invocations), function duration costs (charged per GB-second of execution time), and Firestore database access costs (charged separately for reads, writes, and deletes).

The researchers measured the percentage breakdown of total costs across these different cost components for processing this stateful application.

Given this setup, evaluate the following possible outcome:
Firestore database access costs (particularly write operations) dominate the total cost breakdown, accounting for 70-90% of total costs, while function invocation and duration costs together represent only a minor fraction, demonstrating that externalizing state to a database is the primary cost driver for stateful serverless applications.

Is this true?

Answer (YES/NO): YES